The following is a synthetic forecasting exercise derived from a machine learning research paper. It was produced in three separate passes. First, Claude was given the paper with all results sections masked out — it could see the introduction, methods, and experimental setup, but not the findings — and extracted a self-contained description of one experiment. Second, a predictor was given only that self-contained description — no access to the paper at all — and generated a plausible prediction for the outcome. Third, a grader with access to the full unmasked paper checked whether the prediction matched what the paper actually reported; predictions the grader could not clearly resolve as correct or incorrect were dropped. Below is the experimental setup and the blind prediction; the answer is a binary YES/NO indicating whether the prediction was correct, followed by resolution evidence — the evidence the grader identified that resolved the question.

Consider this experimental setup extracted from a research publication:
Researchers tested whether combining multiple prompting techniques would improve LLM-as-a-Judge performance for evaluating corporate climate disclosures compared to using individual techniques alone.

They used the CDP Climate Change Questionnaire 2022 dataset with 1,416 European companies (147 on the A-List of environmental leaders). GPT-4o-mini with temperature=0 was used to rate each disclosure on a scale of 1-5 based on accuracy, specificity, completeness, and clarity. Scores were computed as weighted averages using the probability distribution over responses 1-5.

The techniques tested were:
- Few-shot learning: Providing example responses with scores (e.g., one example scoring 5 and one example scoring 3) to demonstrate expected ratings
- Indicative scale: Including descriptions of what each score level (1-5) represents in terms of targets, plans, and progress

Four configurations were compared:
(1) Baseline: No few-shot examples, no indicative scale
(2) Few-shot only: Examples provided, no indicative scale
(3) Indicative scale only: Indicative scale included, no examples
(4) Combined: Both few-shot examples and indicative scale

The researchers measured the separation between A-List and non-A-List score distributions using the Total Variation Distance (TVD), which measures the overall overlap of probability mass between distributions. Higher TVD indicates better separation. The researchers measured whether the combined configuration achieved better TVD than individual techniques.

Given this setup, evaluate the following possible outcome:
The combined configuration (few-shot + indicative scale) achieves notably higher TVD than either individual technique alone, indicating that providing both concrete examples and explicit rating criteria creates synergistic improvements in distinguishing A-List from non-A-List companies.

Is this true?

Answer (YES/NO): NO